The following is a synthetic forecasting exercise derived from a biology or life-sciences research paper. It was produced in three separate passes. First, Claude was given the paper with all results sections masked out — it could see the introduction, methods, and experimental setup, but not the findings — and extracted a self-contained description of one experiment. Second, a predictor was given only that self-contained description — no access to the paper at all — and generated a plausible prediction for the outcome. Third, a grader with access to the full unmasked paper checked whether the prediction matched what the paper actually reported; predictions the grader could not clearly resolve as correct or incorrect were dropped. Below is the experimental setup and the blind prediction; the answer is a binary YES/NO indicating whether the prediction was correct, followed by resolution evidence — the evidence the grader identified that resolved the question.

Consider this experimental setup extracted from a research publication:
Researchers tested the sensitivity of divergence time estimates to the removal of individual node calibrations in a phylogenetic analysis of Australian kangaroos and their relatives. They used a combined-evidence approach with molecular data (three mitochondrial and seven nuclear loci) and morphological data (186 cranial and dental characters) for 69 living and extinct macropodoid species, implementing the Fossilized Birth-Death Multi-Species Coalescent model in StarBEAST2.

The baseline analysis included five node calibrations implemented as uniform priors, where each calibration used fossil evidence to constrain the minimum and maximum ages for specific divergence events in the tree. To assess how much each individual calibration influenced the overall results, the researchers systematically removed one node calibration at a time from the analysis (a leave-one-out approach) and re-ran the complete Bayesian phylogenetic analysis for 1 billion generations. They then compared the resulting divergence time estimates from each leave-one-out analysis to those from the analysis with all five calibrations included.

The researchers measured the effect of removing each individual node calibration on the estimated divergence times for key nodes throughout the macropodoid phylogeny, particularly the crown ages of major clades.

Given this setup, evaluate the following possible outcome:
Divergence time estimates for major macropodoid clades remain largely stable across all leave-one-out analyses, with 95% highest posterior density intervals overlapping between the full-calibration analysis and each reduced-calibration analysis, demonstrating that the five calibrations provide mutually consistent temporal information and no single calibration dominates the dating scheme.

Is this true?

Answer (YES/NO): NO